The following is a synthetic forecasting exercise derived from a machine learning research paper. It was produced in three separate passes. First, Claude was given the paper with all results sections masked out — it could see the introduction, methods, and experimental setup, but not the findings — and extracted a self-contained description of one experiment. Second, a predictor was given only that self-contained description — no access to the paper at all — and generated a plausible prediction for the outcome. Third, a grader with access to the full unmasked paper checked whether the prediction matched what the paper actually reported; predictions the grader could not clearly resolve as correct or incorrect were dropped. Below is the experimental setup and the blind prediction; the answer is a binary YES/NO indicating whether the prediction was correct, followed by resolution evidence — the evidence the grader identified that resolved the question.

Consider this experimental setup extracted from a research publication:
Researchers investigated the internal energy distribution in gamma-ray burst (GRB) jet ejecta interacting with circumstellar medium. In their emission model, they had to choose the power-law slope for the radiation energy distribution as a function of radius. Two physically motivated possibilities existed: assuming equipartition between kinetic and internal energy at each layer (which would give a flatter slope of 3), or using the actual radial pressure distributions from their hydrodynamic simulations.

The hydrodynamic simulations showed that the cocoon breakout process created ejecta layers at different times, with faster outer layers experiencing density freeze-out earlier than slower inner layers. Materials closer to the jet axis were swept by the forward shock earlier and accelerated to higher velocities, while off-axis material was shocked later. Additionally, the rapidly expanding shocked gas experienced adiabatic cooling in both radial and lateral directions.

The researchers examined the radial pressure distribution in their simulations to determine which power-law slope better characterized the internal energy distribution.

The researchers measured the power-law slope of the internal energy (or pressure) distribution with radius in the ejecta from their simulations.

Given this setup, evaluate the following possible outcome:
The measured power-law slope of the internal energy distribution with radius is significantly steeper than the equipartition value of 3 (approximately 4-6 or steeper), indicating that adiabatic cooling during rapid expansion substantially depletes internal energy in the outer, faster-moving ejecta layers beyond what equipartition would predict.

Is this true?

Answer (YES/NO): YES